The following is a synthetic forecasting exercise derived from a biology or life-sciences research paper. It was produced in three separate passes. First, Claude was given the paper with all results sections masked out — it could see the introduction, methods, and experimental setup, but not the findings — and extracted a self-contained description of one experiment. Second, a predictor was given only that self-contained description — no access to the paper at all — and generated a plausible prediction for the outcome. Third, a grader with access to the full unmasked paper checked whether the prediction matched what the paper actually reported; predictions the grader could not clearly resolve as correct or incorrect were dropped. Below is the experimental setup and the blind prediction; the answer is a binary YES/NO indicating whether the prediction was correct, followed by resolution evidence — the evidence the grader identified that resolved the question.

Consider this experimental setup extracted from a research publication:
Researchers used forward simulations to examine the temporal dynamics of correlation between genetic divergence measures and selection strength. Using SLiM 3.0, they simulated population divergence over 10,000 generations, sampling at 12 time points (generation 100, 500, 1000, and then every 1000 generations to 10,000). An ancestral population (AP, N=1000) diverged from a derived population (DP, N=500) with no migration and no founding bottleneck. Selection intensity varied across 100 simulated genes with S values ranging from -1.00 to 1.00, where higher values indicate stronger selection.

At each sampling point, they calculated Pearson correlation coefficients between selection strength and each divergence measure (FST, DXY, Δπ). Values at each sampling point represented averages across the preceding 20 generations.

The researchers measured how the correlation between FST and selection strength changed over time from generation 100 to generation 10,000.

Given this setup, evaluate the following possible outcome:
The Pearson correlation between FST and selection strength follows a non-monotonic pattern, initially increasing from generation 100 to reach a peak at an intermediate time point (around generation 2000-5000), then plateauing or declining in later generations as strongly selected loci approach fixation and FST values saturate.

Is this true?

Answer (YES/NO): NO